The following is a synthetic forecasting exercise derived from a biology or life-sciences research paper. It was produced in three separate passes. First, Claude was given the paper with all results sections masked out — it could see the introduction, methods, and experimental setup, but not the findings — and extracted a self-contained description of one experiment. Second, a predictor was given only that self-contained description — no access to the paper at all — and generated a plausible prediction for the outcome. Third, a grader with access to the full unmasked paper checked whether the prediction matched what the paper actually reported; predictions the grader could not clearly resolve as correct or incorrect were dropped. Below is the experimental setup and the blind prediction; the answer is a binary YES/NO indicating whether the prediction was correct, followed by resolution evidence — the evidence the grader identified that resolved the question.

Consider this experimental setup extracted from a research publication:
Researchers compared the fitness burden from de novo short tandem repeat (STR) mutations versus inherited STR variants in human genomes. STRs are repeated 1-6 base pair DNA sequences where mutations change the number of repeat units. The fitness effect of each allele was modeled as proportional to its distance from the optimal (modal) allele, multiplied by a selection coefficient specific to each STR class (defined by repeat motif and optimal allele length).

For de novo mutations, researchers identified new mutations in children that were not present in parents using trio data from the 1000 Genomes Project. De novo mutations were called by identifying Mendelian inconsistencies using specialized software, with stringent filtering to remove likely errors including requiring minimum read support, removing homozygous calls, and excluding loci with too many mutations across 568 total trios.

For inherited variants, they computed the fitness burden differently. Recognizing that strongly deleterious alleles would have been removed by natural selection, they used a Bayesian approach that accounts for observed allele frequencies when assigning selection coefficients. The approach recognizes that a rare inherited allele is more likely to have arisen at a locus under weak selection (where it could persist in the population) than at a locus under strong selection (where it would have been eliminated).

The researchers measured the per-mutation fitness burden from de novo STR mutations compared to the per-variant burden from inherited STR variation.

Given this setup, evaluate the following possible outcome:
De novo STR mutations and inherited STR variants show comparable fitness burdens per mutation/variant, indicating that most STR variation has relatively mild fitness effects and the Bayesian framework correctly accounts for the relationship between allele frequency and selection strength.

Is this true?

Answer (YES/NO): NO